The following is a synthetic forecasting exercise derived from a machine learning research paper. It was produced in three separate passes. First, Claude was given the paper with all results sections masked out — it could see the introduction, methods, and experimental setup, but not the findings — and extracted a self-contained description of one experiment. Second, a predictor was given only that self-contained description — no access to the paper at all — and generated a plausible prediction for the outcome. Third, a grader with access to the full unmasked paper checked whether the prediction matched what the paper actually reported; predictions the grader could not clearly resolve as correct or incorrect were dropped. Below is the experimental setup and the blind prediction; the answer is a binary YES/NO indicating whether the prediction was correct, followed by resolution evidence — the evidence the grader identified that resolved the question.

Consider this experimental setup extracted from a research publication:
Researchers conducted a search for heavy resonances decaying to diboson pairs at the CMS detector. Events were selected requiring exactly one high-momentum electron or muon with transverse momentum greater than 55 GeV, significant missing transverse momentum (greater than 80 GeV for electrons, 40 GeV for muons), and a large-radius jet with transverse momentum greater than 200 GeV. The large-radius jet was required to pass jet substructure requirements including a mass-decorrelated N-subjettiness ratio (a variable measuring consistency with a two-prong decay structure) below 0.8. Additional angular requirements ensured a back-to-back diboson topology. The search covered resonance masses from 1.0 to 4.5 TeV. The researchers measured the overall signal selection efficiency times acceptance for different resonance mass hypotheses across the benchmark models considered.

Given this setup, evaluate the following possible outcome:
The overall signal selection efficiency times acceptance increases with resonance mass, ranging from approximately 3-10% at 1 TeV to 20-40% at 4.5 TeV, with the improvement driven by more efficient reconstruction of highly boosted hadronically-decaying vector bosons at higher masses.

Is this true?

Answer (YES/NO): NO